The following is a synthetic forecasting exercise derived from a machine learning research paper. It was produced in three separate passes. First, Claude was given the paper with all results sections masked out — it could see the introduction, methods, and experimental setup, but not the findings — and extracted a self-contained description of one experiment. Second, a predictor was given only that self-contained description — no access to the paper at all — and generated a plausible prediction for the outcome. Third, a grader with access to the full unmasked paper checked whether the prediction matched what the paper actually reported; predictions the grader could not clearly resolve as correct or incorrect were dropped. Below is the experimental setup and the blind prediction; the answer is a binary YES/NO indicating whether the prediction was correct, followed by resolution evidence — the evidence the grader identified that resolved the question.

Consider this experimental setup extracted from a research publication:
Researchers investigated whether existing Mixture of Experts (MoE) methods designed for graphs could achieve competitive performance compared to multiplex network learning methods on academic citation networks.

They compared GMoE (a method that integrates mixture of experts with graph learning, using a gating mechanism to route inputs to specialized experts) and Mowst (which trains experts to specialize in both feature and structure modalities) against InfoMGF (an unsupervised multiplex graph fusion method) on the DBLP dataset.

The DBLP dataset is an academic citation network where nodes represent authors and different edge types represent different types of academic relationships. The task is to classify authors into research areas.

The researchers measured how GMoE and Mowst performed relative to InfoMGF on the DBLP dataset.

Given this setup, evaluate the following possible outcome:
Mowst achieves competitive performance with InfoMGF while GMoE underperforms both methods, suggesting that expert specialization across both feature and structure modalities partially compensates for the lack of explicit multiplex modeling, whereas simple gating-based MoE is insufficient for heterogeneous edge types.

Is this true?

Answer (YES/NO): NO